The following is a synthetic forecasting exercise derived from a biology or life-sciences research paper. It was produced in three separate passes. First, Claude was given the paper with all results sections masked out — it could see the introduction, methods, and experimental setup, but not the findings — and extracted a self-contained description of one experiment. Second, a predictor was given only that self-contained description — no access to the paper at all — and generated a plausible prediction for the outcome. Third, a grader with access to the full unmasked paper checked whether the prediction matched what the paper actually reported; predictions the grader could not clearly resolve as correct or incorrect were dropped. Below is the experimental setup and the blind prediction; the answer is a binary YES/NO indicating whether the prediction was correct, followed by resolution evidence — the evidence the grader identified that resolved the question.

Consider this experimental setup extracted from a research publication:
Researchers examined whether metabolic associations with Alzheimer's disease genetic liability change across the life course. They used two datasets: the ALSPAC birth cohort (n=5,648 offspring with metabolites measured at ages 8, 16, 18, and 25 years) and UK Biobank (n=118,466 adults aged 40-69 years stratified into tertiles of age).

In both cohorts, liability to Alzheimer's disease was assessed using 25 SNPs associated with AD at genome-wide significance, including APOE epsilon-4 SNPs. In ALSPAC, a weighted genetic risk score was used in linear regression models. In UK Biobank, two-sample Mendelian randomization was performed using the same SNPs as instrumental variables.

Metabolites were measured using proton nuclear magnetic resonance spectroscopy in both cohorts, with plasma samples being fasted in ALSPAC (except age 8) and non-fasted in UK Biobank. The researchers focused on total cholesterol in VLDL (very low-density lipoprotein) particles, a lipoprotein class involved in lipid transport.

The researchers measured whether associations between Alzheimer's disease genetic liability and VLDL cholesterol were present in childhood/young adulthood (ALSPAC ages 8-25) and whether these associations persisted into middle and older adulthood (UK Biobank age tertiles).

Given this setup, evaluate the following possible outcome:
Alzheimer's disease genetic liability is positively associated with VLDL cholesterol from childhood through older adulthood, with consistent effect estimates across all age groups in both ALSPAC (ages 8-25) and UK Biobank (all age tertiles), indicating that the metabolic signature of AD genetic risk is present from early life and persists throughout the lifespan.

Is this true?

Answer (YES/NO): NO